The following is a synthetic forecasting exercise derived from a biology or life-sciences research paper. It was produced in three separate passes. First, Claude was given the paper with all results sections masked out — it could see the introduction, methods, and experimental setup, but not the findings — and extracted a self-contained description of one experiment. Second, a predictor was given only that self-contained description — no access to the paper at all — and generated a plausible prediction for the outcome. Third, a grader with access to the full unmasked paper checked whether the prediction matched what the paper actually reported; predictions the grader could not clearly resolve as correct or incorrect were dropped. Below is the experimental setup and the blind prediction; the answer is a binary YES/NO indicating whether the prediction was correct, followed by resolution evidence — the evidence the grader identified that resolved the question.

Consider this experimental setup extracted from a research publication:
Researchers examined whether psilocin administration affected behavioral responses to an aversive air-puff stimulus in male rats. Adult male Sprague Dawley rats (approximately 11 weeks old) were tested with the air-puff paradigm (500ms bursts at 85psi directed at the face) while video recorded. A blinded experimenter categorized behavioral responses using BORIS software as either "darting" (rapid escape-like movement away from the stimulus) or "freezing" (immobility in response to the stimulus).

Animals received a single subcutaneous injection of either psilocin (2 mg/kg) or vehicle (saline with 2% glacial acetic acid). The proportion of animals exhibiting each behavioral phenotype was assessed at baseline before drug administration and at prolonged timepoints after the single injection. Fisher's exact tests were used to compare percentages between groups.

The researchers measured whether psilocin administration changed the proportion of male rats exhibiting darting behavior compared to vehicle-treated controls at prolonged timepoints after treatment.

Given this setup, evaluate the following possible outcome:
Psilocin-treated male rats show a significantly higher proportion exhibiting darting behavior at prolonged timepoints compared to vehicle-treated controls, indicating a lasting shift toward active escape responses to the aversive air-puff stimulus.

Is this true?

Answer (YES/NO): NO